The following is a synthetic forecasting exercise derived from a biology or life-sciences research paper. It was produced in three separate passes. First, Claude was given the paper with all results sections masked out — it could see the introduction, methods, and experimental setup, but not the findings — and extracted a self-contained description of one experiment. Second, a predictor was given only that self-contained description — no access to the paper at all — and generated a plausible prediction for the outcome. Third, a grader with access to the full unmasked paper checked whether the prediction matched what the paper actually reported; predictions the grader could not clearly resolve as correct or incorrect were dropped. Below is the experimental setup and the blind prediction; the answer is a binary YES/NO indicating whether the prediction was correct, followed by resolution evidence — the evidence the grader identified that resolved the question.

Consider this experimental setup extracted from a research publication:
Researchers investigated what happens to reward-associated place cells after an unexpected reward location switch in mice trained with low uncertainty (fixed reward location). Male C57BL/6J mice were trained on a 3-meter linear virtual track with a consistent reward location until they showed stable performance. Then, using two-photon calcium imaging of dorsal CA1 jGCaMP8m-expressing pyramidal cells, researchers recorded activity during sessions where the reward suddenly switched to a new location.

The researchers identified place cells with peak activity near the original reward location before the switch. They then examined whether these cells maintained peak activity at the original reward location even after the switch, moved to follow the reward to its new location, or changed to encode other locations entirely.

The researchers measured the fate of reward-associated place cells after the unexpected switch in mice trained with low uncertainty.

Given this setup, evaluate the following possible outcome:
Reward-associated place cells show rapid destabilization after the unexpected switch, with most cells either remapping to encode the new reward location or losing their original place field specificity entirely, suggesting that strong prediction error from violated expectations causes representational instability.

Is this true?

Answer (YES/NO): NO